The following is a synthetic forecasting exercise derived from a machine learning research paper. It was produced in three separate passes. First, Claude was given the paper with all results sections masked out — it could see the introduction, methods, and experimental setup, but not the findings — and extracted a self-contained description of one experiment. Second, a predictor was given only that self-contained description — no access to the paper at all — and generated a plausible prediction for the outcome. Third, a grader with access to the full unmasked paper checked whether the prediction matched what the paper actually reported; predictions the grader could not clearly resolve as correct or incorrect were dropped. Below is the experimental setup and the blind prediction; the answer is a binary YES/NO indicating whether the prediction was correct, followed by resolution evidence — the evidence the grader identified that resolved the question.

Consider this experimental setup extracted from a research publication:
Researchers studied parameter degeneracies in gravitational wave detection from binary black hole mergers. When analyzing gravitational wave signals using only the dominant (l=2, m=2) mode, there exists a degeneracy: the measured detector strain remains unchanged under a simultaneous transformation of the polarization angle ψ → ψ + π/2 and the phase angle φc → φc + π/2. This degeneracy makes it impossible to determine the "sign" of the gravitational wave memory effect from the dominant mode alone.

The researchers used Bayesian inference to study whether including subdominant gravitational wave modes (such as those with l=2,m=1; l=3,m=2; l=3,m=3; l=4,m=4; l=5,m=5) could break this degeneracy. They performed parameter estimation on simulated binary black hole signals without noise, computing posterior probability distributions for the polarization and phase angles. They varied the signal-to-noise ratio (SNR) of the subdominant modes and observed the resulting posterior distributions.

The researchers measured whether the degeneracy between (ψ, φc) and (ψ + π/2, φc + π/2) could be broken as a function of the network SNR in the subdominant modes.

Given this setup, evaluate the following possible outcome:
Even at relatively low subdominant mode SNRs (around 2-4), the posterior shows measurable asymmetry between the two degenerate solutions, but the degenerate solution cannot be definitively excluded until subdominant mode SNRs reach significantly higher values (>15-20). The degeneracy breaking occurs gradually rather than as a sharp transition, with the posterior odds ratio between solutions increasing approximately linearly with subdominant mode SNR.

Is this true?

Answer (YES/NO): NO